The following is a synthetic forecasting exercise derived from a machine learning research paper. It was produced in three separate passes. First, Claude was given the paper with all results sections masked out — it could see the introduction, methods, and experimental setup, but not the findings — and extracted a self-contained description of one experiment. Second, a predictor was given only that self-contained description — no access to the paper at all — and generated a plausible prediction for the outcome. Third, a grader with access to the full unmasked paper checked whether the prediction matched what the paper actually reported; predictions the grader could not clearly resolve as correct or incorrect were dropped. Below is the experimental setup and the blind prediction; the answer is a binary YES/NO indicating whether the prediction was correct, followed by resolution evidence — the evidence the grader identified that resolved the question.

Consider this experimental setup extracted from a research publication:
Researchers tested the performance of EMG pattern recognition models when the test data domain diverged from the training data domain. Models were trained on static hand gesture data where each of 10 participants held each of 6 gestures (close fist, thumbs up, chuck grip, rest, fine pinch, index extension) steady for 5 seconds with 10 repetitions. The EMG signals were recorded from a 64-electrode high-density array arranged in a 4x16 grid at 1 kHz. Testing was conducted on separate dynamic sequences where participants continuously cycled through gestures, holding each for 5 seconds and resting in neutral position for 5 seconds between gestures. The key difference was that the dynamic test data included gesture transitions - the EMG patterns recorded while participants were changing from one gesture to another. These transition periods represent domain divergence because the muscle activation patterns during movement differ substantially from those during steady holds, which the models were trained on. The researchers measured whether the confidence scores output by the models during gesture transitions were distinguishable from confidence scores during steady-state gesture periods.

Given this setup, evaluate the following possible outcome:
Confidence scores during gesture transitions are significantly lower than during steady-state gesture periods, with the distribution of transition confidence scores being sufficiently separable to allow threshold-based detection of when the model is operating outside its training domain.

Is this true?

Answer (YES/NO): NO